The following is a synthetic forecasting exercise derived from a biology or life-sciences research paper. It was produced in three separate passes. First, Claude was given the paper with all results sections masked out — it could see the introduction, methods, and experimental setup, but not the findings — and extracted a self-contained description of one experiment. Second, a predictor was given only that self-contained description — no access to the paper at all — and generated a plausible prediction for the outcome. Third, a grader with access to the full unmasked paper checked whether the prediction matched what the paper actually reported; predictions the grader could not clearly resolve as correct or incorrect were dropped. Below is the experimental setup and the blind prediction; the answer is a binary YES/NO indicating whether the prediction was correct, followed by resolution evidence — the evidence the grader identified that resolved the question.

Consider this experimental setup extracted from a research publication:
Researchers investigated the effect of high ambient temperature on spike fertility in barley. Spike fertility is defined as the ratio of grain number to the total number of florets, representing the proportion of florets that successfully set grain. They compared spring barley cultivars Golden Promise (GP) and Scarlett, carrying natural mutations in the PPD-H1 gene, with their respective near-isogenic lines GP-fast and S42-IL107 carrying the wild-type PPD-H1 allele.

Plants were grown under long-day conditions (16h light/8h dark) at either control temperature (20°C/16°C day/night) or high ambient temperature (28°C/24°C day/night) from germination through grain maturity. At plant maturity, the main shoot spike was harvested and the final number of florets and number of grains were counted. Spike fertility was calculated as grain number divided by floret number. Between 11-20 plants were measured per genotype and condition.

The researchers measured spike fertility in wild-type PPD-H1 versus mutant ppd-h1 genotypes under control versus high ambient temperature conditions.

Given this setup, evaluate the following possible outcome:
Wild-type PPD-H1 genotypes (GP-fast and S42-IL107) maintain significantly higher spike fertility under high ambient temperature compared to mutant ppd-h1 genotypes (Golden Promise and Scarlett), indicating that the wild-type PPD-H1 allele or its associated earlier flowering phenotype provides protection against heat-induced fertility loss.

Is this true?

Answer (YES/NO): YES